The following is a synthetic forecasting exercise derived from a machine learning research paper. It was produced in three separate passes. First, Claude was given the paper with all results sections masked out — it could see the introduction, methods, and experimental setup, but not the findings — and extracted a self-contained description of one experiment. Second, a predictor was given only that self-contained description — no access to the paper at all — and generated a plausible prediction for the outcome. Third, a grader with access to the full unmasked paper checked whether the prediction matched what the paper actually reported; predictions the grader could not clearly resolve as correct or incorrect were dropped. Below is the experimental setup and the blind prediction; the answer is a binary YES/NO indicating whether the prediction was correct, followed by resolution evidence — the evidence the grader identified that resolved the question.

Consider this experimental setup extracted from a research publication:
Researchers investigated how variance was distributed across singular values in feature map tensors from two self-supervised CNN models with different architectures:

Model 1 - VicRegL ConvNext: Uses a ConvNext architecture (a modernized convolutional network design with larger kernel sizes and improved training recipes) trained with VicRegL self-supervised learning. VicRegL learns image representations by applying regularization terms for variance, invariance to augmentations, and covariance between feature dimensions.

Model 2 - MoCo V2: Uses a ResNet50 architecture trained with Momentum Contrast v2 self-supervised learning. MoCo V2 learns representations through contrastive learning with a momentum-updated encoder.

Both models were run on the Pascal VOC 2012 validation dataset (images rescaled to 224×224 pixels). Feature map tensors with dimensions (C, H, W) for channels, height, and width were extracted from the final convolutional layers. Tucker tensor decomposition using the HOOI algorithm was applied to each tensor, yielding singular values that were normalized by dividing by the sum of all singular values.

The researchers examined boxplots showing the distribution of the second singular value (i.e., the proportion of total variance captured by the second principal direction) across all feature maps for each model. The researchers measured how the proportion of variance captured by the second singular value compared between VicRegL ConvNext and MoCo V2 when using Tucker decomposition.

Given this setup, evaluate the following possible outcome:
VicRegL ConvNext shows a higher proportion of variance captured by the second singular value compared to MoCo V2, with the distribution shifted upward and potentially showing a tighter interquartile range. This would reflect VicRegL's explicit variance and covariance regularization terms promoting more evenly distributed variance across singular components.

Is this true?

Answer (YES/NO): NO